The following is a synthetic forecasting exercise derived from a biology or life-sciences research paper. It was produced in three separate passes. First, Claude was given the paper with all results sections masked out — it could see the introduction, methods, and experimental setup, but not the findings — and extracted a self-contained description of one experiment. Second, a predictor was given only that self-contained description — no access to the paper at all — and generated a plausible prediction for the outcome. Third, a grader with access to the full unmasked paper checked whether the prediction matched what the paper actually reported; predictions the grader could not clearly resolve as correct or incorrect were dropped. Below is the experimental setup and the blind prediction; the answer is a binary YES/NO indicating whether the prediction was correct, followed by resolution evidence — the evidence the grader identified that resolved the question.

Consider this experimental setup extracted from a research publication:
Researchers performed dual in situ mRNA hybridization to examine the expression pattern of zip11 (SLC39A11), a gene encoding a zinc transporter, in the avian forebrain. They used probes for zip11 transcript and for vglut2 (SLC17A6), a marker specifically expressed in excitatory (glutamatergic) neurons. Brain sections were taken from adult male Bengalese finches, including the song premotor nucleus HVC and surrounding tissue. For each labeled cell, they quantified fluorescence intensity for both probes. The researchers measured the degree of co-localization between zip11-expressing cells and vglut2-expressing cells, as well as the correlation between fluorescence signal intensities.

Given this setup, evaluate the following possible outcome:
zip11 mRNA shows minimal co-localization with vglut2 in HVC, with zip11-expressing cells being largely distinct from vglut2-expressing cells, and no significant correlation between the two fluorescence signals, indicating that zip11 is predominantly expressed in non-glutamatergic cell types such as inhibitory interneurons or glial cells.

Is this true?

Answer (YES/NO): NO